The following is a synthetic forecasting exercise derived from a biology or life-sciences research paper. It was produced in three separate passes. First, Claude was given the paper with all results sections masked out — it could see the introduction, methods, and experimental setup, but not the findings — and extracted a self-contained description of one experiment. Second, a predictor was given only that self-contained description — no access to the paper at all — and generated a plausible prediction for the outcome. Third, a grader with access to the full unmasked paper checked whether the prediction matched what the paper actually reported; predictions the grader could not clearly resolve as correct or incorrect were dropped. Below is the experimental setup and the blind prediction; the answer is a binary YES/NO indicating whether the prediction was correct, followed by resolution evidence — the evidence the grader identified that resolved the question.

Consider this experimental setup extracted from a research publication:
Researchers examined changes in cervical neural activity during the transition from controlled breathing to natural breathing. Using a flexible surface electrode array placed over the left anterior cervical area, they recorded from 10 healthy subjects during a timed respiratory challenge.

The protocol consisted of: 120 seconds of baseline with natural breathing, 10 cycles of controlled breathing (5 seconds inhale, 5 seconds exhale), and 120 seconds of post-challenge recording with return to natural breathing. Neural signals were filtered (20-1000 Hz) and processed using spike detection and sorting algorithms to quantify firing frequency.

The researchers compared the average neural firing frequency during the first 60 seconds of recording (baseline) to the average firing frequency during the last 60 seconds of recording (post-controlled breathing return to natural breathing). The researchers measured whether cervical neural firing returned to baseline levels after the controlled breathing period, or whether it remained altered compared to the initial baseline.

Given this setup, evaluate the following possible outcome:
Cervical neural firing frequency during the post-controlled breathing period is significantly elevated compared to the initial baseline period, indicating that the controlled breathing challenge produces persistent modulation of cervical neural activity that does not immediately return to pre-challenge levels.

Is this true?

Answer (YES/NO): NO